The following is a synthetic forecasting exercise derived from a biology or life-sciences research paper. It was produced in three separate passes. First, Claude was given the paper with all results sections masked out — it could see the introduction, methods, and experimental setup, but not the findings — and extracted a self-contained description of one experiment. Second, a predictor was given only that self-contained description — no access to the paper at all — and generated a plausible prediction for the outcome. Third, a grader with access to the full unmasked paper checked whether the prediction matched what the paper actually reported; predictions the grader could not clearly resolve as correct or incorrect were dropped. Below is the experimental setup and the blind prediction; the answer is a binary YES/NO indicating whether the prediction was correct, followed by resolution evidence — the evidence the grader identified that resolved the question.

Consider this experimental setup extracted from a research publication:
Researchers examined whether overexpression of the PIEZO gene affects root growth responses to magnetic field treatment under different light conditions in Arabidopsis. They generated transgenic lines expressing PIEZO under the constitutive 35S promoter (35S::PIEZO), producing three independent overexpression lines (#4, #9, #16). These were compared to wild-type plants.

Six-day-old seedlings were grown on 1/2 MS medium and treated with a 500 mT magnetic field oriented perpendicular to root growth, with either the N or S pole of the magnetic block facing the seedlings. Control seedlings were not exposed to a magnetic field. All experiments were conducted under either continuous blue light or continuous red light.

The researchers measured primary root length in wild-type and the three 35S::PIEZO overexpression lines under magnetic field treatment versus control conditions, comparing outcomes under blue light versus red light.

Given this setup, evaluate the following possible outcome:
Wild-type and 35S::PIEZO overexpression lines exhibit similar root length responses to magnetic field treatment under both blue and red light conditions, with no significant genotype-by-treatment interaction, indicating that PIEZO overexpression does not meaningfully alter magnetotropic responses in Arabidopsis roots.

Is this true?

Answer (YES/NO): YES